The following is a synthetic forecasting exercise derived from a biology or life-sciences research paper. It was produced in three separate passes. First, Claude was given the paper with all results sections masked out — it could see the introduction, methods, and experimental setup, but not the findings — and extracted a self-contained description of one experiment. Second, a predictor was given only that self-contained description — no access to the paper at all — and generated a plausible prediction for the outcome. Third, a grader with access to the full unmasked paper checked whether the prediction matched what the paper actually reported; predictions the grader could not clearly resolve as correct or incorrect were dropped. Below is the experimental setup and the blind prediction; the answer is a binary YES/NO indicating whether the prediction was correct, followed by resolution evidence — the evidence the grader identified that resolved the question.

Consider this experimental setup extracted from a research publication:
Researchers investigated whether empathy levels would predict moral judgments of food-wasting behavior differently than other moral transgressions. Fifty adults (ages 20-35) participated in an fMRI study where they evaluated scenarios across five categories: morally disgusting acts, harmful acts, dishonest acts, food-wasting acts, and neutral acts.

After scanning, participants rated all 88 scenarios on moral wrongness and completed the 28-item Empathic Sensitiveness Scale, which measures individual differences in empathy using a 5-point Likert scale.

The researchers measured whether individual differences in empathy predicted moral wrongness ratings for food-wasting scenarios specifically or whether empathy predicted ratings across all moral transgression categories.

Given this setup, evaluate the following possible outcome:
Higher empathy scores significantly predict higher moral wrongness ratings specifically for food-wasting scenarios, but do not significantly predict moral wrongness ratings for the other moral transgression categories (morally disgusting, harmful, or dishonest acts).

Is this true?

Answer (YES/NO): NO